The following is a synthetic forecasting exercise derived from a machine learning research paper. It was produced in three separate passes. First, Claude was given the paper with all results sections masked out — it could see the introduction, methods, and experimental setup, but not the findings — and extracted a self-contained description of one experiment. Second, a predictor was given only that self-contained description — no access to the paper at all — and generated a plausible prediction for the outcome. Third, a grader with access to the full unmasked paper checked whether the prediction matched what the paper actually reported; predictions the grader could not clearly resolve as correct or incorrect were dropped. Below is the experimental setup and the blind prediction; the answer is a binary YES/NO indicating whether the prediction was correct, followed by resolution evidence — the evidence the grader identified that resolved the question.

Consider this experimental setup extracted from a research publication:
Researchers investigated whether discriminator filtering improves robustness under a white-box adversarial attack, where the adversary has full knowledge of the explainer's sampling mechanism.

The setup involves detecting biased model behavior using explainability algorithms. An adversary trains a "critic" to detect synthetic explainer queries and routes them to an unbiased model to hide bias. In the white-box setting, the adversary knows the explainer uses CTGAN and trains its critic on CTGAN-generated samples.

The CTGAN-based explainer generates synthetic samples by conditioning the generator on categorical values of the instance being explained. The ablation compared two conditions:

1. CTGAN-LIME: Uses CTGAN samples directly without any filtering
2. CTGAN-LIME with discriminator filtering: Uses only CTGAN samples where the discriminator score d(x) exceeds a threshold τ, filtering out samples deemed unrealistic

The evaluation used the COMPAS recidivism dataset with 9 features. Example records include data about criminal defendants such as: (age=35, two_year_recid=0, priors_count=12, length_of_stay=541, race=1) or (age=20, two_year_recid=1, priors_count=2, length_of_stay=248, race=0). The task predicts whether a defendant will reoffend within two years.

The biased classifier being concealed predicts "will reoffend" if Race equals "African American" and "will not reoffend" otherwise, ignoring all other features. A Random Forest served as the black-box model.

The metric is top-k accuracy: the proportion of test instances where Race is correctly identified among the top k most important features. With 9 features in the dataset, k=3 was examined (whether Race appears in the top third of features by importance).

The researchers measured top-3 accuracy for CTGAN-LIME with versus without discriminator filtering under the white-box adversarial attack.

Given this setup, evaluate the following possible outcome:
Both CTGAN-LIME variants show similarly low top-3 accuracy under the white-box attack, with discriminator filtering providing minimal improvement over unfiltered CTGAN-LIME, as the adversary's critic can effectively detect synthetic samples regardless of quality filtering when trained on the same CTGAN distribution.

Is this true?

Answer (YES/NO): NO